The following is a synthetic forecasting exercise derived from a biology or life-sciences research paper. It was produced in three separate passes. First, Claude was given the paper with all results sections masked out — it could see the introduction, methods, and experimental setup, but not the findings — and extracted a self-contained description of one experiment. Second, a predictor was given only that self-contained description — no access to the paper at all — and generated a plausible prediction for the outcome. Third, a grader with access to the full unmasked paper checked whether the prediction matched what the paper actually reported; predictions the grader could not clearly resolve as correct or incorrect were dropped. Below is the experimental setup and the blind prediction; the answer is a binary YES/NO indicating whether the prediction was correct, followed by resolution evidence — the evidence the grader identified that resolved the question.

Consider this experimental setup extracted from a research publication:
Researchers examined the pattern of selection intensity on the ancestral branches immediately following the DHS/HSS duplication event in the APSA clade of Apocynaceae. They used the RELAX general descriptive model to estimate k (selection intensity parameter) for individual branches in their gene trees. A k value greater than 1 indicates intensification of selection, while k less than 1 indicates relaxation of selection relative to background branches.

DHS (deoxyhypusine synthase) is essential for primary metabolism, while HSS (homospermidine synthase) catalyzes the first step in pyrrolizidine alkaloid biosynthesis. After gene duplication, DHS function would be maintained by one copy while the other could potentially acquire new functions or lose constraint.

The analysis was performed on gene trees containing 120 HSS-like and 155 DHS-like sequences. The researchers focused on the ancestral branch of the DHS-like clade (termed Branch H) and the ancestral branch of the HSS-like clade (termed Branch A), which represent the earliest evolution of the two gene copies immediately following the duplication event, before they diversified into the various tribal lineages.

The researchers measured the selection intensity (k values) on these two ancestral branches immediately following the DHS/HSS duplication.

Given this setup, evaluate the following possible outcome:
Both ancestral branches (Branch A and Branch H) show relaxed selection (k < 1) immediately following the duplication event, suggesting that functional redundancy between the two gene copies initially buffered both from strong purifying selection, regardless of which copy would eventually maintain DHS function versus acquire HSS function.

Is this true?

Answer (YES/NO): YES